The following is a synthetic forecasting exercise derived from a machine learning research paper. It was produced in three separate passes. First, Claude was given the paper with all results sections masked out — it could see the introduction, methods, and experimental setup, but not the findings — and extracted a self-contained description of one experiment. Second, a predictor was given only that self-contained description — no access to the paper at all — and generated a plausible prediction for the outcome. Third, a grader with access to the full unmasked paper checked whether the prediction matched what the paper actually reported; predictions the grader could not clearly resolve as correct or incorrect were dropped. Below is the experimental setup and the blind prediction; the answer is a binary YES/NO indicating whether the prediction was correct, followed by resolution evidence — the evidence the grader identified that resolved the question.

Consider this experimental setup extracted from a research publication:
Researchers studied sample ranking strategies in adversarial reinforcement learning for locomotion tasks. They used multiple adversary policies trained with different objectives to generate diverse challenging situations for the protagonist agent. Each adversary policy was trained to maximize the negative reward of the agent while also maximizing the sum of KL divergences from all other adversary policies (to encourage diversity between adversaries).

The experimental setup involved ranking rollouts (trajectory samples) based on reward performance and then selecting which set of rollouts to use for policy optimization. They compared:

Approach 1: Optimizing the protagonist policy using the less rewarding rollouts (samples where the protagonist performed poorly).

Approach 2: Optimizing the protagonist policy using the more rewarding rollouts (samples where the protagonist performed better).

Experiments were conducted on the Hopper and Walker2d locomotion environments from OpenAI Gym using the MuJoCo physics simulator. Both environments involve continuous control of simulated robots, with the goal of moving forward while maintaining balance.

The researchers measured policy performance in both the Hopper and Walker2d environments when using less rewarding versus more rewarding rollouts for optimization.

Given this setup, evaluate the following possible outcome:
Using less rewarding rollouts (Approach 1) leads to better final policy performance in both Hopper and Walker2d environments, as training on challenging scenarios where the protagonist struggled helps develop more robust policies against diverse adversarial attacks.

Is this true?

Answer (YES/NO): NO